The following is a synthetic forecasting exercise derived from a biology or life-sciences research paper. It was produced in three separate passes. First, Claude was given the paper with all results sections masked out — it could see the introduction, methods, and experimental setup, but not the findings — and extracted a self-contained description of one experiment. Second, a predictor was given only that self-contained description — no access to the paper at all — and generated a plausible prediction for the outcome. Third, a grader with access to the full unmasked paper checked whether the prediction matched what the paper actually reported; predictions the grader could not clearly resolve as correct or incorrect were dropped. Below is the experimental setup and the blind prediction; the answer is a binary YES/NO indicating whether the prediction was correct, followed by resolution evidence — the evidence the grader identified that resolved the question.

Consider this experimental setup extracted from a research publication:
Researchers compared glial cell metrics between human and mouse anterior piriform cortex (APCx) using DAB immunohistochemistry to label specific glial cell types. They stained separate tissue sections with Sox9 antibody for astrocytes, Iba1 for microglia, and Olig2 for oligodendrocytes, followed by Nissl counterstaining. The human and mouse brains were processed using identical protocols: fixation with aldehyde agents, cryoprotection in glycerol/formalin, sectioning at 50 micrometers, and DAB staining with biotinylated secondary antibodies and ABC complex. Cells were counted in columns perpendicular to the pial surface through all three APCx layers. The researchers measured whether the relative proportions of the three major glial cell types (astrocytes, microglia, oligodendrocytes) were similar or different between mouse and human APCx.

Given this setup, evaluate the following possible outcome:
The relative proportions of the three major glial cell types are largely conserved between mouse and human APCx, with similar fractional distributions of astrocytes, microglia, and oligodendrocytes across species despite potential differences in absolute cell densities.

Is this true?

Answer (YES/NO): YES